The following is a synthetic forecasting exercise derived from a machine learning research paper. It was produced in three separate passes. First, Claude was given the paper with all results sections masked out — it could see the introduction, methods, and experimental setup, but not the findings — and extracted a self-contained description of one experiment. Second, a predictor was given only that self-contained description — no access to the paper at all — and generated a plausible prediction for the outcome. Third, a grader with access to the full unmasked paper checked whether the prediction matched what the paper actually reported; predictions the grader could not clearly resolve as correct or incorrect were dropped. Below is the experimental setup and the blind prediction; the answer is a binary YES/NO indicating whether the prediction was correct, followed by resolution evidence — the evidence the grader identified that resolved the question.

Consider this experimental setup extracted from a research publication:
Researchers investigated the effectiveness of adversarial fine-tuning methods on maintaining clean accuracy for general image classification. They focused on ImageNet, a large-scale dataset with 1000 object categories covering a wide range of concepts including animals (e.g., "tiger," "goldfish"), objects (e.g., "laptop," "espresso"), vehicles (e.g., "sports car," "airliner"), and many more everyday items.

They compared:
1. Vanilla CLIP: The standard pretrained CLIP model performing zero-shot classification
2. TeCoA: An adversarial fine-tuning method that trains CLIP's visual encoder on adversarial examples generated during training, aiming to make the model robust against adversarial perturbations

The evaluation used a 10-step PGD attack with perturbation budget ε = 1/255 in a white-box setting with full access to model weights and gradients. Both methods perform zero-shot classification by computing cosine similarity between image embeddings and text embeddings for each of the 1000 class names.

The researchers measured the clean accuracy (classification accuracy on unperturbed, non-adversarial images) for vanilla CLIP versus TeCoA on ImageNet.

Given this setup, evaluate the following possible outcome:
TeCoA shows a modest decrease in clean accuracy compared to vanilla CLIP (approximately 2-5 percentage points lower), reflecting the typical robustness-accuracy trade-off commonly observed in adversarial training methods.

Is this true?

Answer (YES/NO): NO